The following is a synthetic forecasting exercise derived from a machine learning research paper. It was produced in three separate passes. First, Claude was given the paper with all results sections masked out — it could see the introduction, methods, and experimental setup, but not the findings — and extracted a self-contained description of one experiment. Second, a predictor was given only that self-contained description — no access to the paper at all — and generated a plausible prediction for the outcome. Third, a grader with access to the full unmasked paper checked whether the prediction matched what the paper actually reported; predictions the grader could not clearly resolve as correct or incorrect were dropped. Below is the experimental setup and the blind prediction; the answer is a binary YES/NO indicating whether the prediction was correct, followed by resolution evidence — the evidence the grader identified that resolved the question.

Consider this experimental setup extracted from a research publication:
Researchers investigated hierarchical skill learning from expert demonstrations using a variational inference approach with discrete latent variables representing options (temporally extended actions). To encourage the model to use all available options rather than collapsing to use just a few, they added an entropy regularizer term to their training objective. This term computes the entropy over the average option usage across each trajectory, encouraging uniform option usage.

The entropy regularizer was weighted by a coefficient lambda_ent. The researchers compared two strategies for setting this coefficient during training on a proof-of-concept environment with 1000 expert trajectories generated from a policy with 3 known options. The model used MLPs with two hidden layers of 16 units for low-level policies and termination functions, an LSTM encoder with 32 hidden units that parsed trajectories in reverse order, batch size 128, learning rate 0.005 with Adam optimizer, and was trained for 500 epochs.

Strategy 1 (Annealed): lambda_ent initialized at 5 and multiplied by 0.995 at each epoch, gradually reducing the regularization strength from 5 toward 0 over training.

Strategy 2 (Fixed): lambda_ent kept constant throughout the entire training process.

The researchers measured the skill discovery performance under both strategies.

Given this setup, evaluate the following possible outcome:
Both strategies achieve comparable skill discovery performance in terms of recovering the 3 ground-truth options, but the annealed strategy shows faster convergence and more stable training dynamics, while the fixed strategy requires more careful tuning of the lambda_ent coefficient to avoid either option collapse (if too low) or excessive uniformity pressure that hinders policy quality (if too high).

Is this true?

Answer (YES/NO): NO